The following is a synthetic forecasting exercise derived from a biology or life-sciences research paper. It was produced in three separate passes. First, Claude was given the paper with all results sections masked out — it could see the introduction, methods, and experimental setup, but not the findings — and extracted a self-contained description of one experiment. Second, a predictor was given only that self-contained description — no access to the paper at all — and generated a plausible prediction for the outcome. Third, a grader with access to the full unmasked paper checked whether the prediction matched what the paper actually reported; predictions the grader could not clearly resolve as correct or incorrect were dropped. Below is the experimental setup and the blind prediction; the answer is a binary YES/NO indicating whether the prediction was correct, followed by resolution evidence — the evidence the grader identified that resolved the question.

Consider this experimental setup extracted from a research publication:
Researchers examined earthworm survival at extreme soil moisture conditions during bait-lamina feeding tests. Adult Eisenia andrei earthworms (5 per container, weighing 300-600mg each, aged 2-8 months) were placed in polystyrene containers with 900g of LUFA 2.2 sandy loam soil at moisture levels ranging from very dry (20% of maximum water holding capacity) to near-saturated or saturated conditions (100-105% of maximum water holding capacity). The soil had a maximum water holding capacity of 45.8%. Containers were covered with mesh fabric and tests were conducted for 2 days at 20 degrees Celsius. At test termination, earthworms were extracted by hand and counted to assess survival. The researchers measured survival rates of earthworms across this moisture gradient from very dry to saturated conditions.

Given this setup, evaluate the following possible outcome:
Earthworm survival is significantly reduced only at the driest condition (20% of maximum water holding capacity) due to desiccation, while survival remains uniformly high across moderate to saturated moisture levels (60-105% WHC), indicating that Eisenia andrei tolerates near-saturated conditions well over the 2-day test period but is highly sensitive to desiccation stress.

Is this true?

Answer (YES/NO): NO